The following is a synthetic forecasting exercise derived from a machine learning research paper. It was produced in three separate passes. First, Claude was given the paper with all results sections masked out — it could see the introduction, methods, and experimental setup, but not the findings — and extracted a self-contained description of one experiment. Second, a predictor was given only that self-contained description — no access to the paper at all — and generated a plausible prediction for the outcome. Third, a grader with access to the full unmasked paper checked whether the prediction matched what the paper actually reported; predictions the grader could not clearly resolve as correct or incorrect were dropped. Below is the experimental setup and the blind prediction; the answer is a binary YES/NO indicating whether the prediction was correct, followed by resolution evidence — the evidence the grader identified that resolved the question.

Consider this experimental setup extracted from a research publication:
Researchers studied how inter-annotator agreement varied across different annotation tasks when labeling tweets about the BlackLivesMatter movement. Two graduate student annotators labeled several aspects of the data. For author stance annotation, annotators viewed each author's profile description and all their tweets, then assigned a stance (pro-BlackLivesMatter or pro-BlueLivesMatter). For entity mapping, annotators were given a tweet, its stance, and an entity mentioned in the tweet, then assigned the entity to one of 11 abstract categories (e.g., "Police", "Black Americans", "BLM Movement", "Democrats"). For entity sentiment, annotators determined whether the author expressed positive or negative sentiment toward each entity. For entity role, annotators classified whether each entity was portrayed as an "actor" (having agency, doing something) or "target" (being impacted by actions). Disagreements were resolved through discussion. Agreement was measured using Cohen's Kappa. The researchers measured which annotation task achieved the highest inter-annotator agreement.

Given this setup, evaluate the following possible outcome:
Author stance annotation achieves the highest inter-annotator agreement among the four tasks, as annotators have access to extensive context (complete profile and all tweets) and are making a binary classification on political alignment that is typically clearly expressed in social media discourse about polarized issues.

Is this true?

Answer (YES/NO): NO